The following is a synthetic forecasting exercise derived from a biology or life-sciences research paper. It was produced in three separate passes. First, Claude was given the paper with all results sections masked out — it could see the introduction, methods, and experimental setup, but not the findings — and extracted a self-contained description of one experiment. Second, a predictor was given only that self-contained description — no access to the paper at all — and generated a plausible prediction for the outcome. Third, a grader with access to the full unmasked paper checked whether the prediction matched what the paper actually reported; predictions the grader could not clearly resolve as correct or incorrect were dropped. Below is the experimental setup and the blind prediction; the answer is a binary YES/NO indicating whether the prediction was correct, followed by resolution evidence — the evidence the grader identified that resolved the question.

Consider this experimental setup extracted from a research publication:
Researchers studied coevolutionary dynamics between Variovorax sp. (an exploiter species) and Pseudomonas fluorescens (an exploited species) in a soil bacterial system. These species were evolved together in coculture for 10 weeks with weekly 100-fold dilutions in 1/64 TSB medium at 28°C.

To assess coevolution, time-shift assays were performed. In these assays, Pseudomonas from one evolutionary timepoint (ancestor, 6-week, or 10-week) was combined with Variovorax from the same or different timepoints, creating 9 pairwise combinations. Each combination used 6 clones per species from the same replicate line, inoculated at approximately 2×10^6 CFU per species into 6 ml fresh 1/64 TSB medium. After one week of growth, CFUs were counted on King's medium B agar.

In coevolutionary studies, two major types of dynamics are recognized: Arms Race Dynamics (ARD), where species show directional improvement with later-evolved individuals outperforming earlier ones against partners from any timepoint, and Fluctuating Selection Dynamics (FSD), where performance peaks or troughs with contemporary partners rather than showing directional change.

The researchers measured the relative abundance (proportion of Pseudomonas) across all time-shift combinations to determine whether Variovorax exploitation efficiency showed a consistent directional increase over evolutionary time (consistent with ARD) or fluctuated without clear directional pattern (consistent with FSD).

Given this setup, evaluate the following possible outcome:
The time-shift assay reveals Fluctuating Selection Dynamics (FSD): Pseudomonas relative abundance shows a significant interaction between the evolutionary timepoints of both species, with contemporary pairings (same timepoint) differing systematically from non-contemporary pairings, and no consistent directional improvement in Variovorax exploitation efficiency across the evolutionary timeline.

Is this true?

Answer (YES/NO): NO